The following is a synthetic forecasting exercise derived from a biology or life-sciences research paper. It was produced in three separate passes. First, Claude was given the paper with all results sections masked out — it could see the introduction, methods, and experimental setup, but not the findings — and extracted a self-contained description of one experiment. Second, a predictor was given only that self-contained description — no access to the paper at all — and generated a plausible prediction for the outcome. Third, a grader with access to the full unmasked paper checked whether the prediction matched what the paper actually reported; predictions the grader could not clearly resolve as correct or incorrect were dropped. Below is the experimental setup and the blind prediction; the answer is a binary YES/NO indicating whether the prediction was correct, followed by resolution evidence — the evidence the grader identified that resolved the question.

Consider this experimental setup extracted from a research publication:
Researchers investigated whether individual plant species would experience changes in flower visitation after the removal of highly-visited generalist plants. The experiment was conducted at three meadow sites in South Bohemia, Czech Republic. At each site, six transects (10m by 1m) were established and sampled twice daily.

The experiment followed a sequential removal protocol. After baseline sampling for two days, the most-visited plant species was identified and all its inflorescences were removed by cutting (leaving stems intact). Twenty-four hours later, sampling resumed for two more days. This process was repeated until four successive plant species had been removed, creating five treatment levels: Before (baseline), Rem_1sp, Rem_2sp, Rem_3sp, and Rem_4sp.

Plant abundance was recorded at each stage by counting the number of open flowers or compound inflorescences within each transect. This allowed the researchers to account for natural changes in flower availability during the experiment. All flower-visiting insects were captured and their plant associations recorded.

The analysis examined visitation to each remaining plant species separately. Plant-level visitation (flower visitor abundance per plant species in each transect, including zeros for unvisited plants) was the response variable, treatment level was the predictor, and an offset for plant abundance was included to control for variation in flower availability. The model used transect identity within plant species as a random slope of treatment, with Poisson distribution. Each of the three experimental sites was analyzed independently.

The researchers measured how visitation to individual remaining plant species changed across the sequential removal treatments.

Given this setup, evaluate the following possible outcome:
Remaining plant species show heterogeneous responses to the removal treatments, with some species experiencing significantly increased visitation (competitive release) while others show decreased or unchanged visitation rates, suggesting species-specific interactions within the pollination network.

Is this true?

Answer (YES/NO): YES